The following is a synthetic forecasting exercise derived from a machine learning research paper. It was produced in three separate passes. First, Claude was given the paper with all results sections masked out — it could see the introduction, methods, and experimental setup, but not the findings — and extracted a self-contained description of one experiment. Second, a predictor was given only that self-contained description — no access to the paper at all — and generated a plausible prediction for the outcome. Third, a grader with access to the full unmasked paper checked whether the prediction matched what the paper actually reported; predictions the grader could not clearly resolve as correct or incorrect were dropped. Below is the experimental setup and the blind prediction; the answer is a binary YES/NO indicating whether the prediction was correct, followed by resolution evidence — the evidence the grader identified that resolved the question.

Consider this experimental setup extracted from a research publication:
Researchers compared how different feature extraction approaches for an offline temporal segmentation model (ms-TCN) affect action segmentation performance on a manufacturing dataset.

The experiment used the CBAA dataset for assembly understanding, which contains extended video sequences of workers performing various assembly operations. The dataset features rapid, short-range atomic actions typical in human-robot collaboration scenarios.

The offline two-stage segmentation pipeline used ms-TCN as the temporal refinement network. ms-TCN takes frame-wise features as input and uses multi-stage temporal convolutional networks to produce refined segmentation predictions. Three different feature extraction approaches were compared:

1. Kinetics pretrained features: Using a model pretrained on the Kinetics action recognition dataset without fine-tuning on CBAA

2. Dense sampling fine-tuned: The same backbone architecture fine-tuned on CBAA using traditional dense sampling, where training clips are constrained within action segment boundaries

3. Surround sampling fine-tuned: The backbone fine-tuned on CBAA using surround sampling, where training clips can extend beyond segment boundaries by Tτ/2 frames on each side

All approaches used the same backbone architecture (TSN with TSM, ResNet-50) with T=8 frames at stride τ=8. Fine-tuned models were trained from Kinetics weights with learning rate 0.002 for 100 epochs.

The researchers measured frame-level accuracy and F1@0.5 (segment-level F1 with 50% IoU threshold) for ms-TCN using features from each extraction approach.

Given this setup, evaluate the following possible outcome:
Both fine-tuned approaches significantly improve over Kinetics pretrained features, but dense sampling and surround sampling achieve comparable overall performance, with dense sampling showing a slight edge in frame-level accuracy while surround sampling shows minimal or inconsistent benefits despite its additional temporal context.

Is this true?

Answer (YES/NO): NO